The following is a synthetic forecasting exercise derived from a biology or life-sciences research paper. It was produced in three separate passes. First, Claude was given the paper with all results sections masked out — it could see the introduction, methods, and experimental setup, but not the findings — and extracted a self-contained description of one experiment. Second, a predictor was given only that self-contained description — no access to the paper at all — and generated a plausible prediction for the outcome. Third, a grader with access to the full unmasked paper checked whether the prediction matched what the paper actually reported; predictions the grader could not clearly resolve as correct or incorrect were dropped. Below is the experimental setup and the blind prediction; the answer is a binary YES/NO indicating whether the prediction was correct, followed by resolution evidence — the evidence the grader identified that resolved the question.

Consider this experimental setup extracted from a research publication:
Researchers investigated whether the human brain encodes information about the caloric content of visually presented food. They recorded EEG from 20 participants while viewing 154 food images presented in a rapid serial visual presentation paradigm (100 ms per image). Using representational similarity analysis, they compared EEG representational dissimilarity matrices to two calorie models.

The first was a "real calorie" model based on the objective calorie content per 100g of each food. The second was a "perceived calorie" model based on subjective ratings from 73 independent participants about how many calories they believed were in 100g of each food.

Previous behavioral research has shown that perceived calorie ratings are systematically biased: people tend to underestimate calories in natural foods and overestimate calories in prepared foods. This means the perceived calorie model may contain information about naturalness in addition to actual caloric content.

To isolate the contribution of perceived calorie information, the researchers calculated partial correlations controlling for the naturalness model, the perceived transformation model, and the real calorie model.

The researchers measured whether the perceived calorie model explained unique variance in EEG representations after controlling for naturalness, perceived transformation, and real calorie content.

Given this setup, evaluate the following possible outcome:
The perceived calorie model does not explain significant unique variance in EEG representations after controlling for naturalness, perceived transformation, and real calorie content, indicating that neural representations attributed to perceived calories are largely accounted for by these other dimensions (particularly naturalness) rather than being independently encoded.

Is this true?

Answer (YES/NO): YES